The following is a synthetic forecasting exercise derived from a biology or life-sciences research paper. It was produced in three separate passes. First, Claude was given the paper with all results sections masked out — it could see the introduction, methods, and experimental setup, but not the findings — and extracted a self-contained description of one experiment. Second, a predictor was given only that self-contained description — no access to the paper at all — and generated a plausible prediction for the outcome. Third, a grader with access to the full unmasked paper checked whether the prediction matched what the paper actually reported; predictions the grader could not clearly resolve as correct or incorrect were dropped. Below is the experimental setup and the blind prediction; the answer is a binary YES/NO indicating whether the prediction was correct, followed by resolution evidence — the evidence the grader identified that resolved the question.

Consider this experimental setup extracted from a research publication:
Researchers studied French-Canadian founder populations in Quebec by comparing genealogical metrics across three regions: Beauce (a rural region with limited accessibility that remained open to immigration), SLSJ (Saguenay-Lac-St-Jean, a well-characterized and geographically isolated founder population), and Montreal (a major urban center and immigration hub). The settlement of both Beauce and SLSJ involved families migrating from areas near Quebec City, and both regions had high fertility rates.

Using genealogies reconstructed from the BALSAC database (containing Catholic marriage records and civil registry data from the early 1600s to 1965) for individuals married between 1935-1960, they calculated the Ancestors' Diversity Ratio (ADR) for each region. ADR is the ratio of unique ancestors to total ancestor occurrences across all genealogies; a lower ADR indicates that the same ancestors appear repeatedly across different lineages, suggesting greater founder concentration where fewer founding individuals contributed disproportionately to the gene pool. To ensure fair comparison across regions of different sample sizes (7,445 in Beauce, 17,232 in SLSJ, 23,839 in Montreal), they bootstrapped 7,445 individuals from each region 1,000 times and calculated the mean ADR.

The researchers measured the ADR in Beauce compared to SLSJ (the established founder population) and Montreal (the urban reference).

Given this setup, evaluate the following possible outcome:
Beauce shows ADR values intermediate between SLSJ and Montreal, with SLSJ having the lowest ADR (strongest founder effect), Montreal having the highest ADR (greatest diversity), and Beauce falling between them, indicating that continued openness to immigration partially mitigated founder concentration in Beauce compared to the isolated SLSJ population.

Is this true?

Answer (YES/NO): NO